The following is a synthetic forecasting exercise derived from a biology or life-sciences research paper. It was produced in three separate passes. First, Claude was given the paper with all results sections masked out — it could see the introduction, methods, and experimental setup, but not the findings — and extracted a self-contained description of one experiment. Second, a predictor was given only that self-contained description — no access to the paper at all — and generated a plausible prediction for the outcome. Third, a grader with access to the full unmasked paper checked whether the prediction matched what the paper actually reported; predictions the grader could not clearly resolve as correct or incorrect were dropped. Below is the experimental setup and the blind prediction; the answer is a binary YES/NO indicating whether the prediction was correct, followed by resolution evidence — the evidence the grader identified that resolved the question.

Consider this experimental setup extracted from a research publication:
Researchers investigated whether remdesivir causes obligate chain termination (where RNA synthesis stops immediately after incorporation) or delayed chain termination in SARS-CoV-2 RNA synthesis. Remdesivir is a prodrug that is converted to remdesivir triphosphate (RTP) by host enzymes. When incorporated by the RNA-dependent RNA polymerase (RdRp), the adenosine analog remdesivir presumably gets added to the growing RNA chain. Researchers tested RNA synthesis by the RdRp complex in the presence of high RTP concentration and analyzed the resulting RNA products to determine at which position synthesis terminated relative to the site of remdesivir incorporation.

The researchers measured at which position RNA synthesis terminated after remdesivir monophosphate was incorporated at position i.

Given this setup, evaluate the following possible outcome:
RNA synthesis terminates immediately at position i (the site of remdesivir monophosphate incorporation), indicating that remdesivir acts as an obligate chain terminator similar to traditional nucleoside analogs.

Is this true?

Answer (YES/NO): NO